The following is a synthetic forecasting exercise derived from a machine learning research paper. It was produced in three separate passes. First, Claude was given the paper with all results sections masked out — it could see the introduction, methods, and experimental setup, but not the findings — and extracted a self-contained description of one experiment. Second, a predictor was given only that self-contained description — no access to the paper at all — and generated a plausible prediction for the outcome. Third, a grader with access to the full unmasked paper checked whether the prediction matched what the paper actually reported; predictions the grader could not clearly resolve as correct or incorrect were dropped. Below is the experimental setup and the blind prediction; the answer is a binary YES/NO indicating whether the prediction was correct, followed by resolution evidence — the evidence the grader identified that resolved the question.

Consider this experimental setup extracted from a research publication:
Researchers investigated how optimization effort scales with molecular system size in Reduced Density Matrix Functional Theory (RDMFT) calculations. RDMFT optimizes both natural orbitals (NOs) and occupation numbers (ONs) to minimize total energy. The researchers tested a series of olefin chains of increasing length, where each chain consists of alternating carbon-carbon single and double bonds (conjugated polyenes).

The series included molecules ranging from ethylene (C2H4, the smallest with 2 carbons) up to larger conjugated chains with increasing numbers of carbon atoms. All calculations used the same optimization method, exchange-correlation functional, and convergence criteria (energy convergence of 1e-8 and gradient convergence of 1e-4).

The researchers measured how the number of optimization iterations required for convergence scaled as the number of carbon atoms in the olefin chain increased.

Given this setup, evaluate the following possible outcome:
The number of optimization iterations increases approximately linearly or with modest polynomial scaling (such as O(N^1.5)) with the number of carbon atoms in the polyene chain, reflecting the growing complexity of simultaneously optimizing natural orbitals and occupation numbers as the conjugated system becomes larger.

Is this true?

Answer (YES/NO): NO